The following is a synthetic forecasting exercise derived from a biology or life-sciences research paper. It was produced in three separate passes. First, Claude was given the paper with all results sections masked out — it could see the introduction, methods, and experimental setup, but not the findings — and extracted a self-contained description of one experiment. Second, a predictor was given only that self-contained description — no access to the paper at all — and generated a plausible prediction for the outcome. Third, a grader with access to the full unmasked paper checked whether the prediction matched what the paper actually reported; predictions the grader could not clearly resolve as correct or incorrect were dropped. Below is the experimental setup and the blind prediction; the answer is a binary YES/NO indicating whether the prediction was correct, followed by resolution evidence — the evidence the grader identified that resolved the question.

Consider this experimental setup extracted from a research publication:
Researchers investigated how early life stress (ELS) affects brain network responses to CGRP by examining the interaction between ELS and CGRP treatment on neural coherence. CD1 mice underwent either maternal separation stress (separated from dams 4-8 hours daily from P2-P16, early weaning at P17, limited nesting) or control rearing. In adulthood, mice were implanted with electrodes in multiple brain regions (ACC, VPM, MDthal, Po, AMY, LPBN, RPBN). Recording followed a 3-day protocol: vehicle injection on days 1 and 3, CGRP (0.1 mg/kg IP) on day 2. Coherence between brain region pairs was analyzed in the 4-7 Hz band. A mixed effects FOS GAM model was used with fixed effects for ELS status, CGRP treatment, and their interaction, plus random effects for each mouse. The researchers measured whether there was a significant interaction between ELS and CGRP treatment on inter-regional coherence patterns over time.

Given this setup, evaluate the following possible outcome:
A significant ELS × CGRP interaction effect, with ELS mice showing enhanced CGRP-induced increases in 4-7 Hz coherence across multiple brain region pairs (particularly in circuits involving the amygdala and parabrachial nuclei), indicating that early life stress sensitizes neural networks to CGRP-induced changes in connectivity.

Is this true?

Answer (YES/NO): NO